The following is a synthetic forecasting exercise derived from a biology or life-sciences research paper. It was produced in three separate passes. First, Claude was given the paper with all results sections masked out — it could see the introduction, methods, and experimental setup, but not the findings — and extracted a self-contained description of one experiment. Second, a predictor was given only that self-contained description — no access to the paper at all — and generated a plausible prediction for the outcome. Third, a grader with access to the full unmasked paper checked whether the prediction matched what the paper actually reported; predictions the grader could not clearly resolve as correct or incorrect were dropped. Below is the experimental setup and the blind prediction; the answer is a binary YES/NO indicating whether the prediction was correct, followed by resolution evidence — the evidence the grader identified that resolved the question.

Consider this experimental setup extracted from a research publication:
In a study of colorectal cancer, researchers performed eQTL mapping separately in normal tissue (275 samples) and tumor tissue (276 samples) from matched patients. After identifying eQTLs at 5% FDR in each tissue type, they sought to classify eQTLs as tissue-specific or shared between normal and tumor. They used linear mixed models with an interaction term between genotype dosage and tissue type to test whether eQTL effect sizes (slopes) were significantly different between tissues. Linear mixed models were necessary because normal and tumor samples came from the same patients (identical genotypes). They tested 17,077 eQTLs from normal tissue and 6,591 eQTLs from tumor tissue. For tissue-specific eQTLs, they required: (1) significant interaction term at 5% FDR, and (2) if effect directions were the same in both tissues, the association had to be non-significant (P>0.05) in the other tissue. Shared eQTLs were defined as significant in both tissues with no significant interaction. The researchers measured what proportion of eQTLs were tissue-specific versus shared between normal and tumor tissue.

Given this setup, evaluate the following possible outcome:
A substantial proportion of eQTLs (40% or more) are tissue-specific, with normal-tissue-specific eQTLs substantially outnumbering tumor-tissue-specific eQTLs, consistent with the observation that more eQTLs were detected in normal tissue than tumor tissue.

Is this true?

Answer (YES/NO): NO